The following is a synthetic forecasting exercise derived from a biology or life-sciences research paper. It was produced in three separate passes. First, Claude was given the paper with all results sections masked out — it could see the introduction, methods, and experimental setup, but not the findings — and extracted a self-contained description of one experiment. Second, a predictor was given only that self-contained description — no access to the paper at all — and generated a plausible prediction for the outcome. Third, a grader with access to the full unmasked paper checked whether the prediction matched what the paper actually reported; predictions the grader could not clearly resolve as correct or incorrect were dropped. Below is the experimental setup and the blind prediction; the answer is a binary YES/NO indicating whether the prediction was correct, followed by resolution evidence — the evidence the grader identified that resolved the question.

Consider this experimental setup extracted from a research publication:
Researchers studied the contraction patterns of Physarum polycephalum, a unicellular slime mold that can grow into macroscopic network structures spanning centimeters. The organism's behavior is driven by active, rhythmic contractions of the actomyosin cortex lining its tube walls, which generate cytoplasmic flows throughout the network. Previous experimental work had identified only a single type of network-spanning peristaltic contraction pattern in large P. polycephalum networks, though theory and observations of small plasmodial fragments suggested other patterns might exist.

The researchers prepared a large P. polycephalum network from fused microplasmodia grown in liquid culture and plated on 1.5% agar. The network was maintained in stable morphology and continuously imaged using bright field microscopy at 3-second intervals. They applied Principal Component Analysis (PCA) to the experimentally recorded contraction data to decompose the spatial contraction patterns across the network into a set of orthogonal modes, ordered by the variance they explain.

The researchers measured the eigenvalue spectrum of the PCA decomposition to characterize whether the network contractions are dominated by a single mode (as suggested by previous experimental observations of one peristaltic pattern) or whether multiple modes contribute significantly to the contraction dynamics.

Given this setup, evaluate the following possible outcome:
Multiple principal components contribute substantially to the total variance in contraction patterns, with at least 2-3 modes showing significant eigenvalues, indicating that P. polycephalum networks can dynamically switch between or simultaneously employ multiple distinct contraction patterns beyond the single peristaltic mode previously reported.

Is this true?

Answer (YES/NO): NO